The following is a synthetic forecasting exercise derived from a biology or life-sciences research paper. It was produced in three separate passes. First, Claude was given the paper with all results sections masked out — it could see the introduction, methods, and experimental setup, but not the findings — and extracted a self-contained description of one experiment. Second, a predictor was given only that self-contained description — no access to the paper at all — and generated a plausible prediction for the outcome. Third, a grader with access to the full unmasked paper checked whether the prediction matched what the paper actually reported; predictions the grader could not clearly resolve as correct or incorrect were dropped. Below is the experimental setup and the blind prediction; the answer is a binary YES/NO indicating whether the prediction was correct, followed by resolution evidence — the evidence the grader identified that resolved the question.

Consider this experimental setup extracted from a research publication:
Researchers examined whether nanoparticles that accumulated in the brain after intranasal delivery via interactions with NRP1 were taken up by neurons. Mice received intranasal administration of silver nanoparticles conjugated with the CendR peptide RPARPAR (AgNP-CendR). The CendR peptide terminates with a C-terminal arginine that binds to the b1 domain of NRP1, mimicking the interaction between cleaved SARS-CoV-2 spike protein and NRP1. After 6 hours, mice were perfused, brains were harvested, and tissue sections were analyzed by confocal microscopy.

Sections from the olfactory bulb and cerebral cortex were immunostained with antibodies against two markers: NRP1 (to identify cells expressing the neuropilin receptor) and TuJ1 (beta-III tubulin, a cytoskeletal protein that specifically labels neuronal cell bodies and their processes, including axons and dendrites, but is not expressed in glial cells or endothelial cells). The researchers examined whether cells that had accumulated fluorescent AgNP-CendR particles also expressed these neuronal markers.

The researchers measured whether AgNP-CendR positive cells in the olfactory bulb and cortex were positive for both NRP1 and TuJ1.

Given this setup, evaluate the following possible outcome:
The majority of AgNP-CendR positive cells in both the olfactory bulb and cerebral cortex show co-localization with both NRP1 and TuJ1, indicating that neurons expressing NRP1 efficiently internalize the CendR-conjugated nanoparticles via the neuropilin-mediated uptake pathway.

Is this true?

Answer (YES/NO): YES